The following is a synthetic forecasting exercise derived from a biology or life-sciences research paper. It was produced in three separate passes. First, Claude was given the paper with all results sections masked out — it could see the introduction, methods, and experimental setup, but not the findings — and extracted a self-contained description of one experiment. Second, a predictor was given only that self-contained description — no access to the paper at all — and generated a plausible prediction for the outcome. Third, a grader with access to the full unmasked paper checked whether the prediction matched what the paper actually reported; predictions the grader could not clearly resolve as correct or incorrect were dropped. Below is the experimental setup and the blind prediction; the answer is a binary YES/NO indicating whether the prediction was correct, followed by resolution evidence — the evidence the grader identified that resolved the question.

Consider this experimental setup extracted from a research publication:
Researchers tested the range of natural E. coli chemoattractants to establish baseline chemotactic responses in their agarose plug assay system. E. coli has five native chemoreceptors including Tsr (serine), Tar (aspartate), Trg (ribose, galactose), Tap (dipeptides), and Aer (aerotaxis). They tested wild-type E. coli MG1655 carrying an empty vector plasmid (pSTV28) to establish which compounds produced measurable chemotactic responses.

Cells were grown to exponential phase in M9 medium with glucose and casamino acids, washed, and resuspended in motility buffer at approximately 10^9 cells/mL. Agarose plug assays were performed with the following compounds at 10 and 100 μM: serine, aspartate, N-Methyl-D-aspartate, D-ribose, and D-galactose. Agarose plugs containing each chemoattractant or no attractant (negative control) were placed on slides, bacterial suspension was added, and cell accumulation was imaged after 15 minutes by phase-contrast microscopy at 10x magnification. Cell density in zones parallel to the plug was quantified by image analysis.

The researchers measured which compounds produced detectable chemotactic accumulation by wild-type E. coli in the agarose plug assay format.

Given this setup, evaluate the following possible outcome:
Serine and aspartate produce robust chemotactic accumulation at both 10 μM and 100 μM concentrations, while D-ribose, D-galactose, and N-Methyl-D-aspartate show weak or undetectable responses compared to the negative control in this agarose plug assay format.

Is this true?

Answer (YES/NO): NO